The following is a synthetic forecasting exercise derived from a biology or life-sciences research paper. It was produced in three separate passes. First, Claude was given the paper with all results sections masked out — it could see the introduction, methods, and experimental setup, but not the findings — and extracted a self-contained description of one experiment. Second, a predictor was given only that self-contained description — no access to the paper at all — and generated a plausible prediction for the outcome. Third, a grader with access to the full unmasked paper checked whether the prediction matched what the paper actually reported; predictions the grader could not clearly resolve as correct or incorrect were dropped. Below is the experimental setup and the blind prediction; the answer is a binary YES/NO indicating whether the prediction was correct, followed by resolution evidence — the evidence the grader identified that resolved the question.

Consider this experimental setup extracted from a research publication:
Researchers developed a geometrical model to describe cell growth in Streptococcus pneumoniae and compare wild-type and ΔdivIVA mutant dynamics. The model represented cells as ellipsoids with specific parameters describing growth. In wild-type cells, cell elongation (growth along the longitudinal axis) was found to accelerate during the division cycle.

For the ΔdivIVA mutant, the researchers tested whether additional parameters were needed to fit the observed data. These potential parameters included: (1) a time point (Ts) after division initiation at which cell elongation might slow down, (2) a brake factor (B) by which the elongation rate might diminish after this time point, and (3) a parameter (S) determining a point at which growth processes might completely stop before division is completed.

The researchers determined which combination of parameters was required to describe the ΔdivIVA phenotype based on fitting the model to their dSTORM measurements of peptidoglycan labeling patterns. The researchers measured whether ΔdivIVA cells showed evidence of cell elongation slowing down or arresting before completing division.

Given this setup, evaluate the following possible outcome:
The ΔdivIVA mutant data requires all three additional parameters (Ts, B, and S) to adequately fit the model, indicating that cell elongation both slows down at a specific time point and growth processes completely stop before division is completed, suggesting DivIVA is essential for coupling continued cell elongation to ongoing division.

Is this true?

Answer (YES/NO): YES